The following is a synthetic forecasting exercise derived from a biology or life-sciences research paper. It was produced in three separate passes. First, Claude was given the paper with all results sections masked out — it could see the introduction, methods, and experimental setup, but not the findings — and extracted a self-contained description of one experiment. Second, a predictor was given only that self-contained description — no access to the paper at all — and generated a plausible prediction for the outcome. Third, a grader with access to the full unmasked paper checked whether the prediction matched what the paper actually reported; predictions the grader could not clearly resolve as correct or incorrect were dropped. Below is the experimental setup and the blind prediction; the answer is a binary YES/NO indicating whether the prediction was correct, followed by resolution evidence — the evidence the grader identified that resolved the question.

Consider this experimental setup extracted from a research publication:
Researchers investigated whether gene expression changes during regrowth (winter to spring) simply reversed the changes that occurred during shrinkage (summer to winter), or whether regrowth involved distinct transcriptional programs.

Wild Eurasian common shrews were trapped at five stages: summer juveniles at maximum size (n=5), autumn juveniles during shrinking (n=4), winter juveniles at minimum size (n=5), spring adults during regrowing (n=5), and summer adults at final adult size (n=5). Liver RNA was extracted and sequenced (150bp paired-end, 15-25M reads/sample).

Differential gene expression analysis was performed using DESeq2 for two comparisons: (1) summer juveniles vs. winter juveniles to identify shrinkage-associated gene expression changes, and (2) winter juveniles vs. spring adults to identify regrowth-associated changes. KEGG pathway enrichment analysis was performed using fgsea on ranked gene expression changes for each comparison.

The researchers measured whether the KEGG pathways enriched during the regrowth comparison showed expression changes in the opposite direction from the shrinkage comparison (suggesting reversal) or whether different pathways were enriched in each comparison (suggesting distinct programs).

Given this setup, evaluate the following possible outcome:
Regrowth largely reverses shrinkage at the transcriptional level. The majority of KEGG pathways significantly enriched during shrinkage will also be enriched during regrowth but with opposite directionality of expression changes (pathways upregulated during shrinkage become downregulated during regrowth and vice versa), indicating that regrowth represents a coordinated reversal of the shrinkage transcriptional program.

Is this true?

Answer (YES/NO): NO